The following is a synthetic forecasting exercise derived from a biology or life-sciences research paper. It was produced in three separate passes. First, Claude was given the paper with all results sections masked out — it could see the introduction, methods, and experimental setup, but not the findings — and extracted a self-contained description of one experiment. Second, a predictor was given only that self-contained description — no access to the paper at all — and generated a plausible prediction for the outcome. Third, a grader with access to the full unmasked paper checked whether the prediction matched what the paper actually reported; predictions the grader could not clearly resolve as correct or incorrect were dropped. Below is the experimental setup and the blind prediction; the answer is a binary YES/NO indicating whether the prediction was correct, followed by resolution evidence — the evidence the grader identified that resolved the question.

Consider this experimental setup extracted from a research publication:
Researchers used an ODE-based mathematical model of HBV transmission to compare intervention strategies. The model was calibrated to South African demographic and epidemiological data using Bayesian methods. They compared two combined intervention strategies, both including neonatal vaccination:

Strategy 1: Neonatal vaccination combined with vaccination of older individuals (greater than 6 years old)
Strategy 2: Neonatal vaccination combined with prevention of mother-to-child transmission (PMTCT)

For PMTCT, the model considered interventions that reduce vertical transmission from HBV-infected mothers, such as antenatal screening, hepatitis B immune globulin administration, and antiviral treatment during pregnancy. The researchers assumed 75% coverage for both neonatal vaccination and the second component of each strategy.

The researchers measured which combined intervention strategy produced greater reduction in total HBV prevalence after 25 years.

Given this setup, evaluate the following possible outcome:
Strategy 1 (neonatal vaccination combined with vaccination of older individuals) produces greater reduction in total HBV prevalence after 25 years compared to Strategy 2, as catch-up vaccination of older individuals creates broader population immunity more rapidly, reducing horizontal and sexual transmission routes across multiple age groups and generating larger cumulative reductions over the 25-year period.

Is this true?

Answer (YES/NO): NO